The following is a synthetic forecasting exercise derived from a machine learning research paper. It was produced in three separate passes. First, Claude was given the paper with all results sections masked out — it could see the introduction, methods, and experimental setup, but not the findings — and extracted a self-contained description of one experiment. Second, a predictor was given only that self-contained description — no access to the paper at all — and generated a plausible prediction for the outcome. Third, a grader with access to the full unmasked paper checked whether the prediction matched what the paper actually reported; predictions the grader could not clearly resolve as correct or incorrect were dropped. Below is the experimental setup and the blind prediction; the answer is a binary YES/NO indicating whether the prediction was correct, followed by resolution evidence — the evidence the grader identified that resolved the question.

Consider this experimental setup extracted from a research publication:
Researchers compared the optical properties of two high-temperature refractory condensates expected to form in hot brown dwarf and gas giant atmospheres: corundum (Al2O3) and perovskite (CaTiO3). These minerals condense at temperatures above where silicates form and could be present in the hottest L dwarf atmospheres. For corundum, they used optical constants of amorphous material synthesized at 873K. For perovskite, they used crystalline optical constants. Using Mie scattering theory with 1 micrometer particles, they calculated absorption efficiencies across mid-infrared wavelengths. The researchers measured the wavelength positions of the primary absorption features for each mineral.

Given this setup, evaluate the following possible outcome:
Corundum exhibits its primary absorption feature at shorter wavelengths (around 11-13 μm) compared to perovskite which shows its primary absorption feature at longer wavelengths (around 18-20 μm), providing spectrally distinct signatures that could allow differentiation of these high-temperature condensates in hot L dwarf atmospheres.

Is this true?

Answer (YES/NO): NO